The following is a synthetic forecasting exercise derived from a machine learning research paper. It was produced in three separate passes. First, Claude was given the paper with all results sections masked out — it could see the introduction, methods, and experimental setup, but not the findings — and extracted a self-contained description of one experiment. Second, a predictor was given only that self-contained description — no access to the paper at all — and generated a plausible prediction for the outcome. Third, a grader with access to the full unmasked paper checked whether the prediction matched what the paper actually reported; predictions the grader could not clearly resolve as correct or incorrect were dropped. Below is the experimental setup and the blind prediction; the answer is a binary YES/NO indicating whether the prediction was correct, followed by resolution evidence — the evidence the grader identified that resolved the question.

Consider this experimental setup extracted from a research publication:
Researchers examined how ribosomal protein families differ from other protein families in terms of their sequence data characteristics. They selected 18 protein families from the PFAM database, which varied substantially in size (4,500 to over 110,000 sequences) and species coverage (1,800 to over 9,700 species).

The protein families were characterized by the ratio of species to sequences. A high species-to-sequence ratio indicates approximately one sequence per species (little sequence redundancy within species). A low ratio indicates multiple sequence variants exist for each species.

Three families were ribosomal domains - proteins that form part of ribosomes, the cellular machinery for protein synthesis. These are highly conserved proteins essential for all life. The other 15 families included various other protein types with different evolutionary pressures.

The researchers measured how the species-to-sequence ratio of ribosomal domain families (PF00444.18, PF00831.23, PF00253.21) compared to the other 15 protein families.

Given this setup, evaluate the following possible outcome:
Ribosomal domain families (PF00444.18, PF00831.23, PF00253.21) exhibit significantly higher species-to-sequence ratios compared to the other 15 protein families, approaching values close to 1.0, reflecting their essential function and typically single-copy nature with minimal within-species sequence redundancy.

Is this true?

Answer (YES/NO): YES